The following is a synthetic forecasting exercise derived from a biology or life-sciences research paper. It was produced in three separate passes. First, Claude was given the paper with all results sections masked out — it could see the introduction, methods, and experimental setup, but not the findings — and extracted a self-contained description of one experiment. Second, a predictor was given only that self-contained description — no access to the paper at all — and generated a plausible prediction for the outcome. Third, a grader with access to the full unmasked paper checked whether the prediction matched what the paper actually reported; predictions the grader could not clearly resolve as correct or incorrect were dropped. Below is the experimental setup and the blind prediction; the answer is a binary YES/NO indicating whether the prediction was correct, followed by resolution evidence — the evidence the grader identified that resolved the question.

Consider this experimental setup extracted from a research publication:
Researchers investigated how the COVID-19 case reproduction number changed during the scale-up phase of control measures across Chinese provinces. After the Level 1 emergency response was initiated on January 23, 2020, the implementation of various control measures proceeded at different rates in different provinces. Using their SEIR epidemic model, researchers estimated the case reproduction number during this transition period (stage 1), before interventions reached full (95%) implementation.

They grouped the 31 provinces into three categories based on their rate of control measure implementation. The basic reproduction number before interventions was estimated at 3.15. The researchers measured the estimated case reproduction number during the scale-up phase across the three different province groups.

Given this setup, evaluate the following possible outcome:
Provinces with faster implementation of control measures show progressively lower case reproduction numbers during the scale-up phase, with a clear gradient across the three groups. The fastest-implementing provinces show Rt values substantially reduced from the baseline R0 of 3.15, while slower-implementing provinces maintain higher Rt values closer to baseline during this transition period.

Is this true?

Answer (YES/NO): YES